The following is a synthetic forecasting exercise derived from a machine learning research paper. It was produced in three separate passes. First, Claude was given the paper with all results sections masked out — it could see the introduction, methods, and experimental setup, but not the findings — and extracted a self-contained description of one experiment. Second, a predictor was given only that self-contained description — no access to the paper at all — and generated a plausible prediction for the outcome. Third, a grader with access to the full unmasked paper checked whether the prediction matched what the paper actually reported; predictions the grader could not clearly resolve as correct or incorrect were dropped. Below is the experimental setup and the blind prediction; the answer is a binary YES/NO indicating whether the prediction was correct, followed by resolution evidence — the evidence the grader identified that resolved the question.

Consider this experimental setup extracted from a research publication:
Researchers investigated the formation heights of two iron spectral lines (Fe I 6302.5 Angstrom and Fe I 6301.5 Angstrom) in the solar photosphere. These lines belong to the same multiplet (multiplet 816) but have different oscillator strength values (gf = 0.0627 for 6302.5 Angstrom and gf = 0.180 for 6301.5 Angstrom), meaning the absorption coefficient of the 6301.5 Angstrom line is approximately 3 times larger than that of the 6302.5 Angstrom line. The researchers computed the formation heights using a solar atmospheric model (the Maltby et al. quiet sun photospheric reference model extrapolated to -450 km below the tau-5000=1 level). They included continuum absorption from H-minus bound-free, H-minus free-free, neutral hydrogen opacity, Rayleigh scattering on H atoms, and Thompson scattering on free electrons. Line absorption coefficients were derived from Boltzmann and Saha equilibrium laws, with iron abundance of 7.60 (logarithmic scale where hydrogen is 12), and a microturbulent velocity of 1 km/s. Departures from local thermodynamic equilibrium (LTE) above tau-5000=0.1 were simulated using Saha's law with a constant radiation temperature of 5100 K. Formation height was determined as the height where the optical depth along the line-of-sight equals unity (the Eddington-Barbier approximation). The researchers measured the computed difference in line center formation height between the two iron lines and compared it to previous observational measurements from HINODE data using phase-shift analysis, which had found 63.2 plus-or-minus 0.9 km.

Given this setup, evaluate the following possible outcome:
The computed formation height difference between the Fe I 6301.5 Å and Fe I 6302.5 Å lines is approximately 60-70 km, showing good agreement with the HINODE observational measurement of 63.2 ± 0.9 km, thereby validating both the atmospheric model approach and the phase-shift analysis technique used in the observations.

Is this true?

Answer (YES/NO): YES